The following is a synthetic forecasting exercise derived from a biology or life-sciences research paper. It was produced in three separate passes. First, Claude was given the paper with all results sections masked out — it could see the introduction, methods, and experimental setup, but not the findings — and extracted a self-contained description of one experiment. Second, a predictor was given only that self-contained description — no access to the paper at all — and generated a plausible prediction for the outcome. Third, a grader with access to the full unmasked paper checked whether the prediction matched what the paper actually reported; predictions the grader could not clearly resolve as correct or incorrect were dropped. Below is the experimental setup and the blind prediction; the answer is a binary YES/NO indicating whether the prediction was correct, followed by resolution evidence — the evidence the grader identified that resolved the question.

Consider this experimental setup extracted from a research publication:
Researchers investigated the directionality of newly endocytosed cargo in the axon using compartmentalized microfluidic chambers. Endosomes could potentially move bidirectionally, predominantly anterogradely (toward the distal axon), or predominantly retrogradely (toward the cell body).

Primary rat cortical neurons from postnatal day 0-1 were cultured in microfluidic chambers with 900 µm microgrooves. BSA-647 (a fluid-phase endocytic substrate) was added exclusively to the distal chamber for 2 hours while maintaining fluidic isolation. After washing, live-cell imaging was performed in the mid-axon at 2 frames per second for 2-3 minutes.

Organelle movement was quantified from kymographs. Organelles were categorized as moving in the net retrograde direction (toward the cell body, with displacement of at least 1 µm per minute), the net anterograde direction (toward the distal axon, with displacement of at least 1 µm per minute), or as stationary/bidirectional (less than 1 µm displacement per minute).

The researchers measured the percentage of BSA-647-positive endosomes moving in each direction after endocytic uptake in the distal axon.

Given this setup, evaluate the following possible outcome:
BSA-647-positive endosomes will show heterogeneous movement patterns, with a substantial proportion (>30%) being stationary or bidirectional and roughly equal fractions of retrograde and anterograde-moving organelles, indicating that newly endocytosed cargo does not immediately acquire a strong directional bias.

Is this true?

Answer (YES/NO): NO